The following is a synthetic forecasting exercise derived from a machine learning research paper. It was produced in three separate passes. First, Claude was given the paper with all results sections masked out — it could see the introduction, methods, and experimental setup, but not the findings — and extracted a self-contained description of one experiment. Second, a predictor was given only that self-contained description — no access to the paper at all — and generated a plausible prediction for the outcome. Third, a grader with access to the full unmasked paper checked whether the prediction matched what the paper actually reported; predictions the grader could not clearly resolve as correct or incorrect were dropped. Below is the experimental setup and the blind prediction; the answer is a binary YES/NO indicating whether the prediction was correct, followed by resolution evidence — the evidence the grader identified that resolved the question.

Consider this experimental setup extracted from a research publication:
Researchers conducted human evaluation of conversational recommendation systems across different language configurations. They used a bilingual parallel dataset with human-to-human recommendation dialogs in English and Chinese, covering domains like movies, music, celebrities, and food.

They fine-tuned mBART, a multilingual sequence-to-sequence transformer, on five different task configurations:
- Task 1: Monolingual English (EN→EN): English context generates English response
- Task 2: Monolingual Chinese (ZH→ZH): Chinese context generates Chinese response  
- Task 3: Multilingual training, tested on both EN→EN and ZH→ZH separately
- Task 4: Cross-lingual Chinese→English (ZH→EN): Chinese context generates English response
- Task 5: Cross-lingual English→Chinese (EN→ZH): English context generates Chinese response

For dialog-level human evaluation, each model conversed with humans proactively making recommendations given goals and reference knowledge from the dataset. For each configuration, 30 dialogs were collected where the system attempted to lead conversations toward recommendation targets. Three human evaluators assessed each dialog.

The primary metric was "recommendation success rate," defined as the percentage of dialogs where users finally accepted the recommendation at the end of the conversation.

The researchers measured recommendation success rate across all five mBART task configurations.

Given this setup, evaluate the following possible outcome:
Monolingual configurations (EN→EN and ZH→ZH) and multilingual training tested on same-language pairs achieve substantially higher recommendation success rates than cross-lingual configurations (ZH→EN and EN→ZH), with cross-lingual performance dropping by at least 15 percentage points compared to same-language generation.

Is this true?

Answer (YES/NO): NO